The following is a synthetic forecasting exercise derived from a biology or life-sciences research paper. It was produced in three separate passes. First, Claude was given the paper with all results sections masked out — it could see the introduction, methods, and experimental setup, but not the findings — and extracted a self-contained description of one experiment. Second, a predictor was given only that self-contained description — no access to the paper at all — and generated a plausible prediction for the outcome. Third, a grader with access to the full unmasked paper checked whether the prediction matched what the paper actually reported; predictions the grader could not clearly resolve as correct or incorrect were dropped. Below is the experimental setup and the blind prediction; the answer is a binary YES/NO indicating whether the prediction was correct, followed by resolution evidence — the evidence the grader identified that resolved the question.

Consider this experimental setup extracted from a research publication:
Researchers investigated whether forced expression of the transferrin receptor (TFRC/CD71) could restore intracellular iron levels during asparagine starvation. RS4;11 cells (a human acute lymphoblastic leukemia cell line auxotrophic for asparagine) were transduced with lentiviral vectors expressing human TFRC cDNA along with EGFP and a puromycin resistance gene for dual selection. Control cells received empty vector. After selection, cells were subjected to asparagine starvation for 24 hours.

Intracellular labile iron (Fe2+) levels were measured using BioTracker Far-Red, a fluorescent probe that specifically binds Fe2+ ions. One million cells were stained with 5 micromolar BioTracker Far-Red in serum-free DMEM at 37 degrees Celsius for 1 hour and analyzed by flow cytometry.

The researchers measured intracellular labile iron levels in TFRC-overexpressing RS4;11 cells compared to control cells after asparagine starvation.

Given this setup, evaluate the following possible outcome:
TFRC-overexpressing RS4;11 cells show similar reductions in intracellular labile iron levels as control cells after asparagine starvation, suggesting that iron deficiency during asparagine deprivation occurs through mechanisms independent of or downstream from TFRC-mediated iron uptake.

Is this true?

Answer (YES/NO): NO